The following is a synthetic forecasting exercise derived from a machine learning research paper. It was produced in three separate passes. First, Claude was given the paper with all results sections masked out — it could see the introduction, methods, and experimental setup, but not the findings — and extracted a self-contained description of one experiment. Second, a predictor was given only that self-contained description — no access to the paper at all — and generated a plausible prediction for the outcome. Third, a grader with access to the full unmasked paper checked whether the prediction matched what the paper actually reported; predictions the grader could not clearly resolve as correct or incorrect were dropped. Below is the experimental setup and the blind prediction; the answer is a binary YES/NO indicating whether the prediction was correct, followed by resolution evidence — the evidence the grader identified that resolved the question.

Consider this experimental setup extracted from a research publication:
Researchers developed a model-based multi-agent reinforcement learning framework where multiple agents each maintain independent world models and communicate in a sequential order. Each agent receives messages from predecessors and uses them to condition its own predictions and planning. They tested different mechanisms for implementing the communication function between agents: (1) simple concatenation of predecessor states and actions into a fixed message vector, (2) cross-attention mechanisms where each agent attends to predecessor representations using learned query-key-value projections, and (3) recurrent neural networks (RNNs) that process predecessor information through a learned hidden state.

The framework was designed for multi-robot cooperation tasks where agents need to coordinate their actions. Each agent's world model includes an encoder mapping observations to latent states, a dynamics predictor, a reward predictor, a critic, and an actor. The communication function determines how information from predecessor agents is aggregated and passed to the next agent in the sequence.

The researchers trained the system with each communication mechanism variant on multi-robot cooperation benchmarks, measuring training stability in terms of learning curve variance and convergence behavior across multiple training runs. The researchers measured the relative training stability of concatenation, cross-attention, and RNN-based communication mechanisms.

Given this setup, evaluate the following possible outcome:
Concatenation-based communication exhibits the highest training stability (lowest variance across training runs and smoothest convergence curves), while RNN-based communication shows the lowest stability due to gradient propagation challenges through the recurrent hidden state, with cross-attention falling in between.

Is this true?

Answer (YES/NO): NO